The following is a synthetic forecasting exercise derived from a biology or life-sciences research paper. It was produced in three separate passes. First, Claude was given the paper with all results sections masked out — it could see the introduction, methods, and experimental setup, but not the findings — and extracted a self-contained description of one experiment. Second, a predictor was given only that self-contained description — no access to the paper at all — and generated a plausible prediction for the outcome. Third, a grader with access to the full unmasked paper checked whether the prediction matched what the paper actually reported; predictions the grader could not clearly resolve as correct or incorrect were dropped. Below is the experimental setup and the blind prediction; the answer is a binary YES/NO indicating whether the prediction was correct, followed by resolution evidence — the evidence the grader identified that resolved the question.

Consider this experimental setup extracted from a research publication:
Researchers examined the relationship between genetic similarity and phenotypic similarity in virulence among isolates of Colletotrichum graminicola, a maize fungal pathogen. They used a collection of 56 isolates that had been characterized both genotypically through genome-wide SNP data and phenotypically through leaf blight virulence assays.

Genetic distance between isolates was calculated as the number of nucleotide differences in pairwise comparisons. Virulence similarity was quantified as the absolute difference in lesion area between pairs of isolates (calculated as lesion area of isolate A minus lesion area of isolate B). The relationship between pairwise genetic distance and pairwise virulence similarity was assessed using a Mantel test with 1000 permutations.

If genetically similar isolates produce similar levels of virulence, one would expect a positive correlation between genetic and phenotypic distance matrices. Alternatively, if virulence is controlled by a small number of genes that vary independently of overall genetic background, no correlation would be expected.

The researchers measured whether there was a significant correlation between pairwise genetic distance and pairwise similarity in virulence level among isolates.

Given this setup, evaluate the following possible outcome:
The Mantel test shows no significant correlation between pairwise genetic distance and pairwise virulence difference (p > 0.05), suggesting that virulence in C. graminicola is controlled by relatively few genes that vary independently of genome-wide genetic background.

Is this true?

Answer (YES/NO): NO